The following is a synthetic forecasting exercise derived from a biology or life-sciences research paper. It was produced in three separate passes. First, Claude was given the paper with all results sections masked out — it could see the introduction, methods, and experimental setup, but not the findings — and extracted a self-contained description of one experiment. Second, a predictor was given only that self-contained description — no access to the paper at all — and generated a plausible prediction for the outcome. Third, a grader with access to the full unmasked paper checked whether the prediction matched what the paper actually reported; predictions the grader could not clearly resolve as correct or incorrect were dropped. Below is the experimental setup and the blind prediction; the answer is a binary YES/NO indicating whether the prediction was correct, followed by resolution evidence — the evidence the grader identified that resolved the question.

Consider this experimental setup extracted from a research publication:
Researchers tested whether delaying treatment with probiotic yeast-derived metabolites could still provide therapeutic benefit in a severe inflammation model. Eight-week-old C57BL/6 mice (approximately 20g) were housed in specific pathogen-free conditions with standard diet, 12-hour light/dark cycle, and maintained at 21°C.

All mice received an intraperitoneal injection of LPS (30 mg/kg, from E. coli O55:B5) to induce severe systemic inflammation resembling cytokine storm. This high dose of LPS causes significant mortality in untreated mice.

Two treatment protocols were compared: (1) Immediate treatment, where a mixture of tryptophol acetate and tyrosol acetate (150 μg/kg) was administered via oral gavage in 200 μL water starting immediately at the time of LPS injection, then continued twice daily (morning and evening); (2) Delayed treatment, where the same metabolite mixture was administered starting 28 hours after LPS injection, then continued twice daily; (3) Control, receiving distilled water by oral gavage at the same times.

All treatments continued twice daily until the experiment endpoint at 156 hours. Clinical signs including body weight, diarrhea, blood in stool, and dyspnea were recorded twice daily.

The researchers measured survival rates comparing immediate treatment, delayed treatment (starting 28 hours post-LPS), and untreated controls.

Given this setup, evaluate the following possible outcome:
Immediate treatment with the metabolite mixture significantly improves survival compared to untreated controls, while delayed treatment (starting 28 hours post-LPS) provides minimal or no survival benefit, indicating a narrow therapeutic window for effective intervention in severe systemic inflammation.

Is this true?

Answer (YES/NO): NO